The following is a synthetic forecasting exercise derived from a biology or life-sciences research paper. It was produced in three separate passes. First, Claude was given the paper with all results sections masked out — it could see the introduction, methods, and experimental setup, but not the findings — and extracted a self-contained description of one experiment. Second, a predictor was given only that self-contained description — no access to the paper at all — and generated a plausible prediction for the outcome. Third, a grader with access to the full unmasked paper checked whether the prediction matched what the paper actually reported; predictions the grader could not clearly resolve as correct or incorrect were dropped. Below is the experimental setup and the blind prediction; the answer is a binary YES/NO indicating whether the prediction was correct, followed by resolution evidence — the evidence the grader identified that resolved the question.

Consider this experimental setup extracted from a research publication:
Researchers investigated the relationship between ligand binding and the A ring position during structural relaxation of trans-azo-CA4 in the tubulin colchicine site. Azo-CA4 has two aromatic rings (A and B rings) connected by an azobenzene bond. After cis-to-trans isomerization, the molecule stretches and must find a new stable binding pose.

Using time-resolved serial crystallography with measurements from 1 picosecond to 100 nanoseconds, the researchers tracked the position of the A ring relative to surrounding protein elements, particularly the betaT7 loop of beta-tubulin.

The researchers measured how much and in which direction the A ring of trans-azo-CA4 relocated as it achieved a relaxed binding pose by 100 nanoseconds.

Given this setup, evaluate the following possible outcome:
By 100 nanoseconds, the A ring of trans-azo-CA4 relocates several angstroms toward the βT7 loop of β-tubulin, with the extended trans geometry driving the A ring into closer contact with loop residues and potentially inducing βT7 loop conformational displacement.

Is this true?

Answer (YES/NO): YES